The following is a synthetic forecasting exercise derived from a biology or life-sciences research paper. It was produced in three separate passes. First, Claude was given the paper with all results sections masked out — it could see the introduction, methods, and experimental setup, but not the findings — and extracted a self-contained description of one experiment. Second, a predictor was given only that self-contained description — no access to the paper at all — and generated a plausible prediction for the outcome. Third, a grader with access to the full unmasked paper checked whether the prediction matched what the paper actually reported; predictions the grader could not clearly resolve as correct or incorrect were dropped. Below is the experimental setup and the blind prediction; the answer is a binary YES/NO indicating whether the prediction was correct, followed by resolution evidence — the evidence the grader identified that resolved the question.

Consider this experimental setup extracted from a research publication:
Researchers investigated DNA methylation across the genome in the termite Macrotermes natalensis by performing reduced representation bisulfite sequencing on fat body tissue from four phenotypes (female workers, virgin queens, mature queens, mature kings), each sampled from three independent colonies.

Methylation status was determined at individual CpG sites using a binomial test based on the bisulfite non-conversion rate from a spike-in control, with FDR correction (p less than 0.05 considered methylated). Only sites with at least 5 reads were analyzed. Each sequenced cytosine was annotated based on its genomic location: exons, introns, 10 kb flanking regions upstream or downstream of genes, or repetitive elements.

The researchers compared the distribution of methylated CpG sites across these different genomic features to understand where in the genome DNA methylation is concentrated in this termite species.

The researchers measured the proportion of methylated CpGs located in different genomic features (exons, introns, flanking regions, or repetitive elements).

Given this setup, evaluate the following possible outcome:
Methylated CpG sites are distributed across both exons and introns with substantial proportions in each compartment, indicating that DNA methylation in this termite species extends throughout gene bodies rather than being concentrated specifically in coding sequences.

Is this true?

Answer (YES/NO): YES